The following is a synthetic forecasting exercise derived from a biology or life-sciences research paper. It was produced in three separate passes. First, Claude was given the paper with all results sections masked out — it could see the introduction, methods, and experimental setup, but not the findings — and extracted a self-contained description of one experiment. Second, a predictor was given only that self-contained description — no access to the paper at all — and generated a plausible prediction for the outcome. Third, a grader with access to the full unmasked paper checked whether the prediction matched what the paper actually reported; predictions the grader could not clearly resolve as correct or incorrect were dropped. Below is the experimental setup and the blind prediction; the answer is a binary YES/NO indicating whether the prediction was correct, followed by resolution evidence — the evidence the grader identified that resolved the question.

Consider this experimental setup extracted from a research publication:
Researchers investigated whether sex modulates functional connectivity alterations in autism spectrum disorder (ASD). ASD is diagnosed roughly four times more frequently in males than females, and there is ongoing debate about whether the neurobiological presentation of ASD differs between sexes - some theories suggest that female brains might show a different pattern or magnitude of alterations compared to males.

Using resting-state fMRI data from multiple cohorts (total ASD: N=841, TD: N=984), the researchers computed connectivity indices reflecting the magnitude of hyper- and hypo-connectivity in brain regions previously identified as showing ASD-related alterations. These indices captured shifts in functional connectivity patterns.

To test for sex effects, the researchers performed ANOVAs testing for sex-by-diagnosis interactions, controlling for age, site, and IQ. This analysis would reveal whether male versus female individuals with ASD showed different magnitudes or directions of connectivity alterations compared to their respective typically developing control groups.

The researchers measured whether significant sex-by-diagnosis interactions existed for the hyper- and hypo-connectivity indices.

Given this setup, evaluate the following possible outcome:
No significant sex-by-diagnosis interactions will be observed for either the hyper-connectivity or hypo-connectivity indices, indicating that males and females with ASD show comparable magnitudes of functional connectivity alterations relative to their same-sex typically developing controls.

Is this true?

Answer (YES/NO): YES